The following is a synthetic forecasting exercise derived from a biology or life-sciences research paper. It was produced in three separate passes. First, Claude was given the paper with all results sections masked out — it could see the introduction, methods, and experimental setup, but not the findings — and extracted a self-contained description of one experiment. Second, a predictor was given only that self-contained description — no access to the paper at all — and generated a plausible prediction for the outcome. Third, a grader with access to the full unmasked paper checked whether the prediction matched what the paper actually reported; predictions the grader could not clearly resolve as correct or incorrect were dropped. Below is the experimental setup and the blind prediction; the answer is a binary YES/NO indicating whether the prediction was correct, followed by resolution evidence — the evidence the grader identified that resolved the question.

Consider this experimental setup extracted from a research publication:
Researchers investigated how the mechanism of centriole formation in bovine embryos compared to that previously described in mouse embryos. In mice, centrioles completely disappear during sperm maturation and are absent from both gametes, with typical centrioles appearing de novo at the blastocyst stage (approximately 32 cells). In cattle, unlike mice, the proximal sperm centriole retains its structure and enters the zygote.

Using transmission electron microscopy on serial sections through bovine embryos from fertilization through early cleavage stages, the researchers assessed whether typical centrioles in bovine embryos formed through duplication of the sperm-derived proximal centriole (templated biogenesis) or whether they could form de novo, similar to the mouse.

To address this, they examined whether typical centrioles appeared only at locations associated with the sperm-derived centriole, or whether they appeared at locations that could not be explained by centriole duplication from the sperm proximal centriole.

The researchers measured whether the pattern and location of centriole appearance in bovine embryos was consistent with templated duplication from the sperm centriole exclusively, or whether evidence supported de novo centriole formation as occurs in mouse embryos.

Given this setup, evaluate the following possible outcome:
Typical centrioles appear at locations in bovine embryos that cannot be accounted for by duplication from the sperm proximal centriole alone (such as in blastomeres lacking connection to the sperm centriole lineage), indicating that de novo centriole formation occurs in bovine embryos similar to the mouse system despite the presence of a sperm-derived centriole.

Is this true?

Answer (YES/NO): YES